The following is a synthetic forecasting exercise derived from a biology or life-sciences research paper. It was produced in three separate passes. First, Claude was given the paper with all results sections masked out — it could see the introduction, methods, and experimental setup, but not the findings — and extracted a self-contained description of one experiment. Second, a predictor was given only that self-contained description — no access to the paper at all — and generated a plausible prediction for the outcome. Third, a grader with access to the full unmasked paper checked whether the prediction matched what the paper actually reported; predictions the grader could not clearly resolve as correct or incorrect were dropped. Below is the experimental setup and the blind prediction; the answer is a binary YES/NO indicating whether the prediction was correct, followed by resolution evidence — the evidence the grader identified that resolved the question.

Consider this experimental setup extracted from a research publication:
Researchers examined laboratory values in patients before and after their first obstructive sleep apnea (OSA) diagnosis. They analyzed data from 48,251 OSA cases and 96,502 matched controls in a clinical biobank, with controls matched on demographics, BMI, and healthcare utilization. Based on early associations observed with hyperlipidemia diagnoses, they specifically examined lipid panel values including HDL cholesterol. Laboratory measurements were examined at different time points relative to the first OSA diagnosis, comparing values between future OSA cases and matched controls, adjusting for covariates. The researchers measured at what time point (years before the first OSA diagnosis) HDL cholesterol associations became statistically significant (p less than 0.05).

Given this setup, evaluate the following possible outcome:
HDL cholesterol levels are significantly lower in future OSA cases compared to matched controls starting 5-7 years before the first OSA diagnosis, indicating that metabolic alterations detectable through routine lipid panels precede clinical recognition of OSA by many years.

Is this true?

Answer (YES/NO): YES